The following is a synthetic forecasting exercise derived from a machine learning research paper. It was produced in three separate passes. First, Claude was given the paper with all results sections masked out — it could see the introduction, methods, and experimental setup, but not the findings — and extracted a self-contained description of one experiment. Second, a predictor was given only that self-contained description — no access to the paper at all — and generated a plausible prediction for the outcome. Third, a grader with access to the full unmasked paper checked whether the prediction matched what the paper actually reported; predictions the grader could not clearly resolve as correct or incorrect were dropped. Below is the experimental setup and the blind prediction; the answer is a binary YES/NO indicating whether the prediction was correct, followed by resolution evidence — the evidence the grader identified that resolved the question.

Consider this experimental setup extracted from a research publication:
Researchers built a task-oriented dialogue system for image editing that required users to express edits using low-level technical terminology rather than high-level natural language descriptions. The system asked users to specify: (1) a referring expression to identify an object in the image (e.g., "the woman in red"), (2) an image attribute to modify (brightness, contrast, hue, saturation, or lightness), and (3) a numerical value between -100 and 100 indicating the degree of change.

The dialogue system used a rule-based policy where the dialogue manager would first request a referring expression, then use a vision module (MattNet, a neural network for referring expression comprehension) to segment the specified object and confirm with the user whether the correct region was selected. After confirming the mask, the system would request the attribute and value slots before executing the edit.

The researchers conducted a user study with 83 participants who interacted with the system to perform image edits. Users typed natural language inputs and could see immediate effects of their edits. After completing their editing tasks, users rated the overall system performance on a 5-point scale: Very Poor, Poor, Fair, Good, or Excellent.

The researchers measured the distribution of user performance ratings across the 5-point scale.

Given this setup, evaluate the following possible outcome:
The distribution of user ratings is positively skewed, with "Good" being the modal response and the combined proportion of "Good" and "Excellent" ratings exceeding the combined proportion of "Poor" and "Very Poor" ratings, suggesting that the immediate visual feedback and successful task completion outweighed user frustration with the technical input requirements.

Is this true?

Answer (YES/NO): NO